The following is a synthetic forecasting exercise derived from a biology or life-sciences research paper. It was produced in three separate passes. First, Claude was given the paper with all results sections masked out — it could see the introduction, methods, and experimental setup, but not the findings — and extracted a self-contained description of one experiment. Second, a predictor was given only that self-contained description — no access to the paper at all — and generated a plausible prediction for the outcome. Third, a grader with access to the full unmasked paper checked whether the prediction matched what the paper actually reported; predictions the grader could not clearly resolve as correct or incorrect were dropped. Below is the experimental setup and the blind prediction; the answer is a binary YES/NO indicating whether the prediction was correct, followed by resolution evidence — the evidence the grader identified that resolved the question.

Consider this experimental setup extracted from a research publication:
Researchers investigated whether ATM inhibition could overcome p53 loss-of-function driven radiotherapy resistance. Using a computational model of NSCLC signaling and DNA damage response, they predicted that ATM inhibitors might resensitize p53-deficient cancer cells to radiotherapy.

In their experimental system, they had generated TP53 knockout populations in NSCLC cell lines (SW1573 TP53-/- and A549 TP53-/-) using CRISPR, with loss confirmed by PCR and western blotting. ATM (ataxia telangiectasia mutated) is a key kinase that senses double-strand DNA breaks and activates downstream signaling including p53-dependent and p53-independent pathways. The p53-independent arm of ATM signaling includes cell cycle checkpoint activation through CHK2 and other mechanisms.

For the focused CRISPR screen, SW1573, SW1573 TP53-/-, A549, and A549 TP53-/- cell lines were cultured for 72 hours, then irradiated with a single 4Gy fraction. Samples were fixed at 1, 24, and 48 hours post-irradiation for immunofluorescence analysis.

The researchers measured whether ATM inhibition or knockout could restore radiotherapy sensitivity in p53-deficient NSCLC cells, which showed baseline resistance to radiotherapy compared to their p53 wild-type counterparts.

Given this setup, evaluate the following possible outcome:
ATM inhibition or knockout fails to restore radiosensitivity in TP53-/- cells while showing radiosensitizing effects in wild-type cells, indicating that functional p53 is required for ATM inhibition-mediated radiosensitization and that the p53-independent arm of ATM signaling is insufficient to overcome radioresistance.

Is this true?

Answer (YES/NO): NO